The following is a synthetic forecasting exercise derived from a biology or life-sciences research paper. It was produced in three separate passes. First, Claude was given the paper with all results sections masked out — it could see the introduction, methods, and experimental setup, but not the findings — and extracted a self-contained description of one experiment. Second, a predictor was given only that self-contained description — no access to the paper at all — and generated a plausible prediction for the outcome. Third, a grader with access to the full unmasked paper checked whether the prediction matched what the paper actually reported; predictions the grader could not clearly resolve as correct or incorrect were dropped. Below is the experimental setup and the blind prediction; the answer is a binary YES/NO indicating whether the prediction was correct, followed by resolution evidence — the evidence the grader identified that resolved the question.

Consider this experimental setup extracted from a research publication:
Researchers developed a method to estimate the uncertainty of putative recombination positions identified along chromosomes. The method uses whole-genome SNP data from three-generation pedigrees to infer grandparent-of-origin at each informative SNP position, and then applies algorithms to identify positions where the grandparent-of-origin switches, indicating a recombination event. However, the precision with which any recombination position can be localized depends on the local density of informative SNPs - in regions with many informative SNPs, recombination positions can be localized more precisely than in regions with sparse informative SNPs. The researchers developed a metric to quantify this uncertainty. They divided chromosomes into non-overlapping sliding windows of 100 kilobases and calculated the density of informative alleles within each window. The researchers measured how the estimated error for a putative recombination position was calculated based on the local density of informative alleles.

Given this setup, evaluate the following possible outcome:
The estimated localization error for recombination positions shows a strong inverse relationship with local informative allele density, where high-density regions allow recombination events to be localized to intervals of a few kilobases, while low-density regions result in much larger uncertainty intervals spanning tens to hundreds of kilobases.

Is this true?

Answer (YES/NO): NO